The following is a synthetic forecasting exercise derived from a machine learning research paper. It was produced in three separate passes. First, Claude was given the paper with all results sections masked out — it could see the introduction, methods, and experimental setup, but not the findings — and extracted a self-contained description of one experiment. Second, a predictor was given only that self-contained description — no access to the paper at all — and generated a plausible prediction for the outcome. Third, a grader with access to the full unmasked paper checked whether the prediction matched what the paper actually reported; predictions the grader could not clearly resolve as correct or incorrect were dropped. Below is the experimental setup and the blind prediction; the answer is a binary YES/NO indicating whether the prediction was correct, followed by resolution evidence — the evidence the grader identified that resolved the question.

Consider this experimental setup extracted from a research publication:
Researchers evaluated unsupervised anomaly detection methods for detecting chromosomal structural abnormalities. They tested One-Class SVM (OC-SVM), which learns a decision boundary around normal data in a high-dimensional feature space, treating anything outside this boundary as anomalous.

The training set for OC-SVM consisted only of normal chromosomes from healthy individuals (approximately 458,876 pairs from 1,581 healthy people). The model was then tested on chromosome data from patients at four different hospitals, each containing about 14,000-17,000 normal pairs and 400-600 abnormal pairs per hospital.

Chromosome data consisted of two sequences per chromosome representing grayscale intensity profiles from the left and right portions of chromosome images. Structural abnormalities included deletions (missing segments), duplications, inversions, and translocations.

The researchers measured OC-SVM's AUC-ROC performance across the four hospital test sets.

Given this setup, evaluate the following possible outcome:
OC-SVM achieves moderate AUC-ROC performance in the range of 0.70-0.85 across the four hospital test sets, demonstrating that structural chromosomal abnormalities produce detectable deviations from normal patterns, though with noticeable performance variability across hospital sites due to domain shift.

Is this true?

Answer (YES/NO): NO